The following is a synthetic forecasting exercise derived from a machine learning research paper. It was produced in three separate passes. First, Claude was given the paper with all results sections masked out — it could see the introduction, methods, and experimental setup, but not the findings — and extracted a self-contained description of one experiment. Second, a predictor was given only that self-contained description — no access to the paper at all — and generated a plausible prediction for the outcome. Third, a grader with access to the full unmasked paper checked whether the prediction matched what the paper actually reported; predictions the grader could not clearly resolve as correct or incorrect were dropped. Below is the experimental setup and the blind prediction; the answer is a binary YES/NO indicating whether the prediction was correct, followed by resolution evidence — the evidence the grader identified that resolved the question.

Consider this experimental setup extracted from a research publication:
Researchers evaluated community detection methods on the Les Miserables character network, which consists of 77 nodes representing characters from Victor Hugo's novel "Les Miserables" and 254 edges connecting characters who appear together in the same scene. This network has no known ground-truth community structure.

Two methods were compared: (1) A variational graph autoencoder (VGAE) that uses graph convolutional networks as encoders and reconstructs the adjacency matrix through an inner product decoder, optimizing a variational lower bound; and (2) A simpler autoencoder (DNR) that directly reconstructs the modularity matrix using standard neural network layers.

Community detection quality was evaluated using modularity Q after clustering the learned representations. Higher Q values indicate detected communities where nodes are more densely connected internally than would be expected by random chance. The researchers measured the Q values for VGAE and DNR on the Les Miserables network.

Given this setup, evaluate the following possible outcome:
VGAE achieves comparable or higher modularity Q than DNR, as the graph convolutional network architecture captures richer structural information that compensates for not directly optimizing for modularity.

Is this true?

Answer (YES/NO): YES